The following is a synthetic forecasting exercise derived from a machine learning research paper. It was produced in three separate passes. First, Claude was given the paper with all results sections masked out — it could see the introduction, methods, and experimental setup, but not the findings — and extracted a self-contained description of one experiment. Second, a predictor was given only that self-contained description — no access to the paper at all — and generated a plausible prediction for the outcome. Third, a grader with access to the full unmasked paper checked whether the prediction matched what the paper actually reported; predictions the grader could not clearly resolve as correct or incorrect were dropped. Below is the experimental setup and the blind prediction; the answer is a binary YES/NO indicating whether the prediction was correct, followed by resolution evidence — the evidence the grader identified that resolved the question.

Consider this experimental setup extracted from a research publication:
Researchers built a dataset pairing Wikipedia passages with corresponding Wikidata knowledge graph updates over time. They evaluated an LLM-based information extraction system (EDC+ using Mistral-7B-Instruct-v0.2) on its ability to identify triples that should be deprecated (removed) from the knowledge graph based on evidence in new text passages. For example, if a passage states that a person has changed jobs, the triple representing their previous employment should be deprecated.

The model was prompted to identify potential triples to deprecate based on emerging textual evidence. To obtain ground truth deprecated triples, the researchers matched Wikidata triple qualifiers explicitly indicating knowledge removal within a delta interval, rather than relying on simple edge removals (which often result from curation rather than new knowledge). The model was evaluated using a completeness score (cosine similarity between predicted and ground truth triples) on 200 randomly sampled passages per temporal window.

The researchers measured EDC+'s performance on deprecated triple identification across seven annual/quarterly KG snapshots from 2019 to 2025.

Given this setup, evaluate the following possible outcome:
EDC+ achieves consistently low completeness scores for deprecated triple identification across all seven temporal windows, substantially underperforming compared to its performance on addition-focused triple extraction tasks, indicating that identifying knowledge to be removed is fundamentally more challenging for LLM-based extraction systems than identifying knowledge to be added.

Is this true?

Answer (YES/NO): NO